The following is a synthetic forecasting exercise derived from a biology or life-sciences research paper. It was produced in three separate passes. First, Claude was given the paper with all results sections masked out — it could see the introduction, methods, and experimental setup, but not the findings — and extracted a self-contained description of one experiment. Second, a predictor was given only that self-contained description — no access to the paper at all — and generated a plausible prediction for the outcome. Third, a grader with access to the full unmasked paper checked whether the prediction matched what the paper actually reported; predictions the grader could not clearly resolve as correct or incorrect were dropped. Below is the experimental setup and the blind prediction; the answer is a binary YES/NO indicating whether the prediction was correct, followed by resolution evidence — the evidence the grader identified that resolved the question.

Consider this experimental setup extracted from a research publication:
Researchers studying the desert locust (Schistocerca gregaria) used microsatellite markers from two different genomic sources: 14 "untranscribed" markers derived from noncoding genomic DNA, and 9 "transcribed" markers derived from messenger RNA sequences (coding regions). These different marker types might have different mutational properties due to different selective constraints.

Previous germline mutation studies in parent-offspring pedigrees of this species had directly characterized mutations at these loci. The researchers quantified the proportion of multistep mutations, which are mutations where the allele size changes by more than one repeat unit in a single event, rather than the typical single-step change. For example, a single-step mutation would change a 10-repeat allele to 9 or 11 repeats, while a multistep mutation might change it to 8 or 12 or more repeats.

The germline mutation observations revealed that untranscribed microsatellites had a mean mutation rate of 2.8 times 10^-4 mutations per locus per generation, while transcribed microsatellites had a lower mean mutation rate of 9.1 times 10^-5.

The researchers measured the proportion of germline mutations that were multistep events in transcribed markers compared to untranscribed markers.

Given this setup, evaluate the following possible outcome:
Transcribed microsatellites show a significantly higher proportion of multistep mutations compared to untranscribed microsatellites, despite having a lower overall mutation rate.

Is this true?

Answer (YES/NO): YES